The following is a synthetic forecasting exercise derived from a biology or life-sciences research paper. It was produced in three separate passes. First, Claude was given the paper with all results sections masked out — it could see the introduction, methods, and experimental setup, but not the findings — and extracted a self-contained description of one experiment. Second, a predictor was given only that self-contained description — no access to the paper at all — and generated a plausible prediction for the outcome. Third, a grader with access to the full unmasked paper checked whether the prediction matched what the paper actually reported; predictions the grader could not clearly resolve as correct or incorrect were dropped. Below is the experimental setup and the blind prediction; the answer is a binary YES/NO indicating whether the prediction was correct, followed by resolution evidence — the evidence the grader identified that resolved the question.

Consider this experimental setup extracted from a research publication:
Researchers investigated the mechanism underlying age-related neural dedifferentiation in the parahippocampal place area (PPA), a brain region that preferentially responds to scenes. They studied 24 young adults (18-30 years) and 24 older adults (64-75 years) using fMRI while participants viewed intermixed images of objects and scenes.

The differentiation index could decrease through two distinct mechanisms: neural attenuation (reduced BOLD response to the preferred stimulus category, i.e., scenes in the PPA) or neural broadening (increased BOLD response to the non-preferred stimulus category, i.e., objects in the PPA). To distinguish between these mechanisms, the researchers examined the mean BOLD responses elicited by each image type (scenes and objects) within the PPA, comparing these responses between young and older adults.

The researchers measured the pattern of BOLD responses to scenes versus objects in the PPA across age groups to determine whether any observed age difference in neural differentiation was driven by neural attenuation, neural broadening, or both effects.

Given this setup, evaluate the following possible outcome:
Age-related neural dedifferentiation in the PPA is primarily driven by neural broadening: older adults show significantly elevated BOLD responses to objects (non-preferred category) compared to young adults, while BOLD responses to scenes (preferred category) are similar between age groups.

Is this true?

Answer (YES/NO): NO